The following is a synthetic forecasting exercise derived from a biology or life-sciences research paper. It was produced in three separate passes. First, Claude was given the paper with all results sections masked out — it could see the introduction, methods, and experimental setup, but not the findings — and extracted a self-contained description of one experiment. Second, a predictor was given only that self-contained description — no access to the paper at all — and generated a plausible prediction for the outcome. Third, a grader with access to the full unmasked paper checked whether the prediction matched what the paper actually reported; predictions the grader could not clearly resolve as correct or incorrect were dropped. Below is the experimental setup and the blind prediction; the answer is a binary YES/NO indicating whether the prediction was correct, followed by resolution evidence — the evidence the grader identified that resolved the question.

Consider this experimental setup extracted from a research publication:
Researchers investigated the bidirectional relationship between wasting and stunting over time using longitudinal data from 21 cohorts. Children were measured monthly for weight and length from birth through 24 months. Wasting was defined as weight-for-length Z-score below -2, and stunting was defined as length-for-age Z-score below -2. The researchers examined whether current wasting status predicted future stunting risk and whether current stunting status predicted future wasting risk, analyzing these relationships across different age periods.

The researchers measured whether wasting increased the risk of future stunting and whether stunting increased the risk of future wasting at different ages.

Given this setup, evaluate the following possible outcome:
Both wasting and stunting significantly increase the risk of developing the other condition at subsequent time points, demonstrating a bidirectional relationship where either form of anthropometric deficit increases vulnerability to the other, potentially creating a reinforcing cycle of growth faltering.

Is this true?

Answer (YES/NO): YES